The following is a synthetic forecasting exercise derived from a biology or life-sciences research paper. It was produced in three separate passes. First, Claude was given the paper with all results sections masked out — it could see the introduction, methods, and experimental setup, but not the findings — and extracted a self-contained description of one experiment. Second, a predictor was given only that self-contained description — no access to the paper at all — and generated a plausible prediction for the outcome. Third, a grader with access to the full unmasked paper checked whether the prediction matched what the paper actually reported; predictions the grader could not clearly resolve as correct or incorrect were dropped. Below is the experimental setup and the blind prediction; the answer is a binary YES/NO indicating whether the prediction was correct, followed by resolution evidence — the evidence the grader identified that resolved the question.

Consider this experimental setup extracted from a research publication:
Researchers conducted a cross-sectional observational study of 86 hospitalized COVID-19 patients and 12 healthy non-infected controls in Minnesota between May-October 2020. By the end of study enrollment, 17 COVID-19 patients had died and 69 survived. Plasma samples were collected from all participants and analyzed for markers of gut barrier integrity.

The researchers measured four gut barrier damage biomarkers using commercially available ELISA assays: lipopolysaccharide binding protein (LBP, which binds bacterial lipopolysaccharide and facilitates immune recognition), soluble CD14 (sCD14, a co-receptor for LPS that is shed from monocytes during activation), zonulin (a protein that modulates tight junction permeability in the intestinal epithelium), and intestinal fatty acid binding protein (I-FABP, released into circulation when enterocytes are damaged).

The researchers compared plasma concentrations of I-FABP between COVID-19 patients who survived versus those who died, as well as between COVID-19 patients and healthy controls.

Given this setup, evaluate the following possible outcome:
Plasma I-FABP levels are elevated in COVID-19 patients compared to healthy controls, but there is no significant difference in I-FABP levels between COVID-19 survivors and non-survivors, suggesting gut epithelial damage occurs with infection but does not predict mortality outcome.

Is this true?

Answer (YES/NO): NO